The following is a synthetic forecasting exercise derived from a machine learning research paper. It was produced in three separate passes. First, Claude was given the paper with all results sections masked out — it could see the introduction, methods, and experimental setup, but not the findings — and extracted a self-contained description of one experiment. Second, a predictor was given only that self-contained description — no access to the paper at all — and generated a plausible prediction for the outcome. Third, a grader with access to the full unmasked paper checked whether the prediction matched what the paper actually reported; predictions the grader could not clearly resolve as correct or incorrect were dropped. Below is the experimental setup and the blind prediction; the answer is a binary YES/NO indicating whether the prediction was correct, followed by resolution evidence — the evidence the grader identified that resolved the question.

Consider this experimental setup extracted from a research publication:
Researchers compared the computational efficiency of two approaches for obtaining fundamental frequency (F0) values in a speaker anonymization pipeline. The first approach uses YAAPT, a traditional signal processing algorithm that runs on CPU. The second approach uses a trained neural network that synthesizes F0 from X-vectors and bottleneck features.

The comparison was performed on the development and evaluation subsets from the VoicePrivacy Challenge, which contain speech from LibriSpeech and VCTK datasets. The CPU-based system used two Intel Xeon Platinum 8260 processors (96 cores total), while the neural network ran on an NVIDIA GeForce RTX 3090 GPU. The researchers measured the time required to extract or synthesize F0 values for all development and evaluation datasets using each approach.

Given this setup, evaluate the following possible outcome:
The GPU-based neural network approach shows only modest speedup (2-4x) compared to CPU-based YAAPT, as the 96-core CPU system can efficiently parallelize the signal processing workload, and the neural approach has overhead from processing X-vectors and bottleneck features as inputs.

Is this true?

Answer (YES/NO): NO